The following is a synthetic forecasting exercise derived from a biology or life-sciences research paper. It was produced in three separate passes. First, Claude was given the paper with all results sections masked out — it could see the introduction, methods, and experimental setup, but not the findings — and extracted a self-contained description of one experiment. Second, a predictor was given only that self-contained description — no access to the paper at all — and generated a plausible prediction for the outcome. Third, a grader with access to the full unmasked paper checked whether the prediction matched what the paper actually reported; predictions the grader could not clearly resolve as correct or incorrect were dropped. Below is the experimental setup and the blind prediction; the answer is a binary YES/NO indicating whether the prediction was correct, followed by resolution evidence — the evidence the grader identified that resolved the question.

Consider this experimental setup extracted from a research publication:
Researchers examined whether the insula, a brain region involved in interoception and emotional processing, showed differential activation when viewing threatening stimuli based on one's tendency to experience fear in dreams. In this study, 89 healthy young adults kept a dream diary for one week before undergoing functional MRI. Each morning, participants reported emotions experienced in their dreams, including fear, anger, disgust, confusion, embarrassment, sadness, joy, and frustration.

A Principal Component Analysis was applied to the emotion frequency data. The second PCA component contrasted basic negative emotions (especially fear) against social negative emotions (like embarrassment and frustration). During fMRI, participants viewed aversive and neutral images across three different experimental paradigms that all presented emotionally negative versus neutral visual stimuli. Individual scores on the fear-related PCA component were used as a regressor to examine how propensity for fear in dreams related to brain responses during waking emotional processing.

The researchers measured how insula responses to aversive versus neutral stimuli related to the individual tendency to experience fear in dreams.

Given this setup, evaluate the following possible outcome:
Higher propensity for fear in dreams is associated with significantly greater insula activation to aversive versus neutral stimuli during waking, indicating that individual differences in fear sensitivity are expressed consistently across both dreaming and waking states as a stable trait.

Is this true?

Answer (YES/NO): NO